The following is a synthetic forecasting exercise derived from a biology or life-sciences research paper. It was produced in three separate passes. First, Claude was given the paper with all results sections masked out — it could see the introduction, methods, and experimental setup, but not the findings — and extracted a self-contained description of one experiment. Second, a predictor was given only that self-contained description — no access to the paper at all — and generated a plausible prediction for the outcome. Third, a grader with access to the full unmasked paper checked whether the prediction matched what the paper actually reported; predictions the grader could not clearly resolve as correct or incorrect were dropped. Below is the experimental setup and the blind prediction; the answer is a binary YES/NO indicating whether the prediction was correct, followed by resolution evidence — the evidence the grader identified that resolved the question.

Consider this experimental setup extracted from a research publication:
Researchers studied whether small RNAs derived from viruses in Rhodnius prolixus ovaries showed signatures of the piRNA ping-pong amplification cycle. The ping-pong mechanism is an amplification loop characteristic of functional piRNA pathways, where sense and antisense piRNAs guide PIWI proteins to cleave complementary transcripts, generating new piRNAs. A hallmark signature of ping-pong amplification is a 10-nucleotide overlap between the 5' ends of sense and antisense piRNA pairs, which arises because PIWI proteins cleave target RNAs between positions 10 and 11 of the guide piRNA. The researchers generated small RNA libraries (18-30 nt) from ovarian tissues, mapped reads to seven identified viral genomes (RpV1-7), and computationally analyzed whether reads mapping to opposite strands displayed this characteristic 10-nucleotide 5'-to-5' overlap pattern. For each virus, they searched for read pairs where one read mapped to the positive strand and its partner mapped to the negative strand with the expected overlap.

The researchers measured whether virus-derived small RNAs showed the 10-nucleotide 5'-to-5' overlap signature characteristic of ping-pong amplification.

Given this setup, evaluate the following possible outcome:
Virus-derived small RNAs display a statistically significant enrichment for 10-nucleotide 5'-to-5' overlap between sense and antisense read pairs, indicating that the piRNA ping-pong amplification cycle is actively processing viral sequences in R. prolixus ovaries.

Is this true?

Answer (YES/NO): NO